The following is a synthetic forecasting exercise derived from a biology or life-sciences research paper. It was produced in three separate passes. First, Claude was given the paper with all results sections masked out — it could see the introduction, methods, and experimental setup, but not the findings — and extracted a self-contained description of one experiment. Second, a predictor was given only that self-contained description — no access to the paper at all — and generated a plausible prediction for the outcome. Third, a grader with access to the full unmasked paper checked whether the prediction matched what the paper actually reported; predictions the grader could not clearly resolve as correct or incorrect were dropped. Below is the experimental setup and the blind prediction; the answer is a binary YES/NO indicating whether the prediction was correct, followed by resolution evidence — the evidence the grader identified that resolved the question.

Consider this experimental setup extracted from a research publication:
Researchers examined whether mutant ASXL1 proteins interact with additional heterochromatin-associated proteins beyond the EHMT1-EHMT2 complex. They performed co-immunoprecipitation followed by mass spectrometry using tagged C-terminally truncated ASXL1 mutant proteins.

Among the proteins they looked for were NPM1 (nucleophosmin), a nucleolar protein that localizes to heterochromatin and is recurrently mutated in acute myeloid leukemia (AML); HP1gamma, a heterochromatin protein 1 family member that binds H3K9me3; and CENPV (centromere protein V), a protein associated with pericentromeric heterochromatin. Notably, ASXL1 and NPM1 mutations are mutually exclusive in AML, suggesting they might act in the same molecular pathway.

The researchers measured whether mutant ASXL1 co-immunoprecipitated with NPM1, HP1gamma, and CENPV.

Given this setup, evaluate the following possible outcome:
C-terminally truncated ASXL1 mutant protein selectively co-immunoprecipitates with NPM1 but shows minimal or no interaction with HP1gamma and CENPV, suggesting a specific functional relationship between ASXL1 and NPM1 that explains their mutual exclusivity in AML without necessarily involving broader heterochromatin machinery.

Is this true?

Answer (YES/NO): NO